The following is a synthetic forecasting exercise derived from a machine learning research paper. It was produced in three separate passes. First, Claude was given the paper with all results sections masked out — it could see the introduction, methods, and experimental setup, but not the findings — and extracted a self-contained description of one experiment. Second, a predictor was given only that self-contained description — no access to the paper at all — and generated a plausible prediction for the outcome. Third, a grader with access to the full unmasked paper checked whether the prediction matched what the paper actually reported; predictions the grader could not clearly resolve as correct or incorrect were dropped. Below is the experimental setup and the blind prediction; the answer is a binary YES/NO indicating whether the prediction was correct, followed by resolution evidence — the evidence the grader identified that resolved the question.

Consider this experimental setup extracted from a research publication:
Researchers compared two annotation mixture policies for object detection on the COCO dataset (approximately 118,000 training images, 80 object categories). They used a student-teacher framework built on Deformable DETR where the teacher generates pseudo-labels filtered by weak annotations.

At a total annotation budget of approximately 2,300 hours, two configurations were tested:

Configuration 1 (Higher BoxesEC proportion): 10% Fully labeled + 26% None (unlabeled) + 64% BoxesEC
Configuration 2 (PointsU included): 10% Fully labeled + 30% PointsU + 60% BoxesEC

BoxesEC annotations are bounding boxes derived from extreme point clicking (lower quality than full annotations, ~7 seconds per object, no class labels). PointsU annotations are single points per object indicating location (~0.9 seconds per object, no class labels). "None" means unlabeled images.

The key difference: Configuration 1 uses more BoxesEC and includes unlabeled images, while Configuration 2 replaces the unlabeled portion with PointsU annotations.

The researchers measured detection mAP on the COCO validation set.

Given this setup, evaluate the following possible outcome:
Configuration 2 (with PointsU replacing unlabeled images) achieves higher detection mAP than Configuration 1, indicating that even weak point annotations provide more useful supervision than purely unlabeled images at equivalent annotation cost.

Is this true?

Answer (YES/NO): YES